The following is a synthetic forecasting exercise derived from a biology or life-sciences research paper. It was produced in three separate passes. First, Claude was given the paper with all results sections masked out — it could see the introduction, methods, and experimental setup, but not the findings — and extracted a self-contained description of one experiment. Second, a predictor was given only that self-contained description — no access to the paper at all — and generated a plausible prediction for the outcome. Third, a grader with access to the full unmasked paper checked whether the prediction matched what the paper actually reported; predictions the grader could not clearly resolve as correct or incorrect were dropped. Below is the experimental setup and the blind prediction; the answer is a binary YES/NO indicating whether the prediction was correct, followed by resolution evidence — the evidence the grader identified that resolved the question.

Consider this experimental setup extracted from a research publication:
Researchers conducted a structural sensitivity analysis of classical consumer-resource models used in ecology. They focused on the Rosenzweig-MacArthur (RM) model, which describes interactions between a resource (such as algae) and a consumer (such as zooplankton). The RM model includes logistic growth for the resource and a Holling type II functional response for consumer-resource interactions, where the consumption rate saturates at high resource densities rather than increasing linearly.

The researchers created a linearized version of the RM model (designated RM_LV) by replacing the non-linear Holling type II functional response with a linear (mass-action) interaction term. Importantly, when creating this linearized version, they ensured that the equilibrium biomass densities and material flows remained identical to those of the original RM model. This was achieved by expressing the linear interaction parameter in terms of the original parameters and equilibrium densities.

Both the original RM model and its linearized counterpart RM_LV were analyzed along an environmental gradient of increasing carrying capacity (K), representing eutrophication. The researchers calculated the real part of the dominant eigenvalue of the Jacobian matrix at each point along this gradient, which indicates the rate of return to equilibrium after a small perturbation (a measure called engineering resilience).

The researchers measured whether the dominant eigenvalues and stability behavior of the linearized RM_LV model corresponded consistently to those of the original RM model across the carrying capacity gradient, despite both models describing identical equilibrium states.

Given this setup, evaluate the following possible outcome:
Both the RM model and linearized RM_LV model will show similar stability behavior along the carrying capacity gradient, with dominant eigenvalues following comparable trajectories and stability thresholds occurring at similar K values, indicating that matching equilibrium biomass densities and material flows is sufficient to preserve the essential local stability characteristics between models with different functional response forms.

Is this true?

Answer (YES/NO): NO